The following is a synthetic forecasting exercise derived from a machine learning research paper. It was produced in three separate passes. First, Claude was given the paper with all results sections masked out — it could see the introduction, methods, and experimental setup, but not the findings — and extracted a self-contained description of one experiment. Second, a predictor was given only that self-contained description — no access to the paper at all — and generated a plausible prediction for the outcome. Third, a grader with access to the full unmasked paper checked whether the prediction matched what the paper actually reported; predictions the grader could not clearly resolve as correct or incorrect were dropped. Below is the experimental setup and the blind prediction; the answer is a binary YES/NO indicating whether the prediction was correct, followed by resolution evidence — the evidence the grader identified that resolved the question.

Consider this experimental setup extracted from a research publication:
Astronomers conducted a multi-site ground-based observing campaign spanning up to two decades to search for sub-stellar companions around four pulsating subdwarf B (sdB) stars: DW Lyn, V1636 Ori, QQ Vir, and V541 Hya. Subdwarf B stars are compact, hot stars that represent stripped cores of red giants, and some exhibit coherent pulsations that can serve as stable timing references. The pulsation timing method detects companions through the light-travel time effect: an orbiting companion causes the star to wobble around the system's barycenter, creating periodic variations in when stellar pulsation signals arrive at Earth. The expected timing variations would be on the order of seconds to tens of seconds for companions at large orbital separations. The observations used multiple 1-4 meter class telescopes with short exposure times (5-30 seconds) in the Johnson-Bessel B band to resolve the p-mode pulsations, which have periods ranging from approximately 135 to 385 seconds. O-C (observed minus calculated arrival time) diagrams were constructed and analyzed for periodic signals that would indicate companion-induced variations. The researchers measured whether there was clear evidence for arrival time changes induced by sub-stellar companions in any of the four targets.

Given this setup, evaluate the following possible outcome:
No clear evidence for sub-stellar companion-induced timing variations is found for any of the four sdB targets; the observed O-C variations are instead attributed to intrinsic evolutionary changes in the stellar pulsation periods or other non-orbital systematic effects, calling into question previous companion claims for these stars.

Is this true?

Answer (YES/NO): YES